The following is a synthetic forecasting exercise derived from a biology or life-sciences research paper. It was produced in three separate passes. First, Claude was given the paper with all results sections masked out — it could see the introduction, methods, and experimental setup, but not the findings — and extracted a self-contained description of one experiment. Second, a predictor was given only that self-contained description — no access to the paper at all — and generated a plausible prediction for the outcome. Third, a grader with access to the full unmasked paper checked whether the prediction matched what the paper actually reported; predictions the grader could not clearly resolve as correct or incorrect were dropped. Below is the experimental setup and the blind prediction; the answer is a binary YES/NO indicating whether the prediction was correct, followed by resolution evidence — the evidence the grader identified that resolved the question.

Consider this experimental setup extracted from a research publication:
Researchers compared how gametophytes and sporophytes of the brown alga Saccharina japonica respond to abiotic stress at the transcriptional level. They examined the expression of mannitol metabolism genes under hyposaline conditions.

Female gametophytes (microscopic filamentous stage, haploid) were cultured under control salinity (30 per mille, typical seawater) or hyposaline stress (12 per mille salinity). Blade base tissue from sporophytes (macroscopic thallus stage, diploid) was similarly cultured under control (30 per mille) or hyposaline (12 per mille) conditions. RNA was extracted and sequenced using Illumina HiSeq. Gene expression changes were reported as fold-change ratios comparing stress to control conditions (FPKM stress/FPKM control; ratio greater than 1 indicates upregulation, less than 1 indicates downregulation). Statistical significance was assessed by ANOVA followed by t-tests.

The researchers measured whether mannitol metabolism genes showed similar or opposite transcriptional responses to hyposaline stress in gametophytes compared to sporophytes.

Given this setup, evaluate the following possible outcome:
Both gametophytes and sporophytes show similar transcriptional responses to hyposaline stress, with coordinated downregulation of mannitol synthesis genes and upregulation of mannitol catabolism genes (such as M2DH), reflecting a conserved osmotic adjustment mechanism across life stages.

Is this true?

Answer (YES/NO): NO